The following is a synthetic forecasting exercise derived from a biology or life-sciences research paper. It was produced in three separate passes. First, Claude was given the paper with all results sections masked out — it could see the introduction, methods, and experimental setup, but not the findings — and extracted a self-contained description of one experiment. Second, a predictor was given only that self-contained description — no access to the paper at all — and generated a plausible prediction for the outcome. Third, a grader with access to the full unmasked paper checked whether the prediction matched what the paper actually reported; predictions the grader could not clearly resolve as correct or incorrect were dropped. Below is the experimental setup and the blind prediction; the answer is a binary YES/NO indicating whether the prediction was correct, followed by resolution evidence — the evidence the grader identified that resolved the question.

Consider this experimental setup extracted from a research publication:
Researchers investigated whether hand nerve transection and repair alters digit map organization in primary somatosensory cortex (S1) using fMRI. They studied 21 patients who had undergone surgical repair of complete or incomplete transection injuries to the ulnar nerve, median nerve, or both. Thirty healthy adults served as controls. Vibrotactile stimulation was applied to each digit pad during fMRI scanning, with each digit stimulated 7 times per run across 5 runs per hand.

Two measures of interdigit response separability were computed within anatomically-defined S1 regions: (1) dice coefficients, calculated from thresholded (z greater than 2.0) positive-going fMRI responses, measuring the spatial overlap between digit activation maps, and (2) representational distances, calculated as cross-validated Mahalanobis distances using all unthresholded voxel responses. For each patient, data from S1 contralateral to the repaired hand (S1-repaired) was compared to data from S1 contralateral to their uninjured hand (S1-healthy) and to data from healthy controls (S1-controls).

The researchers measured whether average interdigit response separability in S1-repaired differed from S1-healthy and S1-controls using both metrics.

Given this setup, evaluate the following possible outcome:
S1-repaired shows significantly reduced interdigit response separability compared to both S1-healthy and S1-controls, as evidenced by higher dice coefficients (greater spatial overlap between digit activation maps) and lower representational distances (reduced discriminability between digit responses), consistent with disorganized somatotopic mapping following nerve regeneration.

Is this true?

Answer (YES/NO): NO